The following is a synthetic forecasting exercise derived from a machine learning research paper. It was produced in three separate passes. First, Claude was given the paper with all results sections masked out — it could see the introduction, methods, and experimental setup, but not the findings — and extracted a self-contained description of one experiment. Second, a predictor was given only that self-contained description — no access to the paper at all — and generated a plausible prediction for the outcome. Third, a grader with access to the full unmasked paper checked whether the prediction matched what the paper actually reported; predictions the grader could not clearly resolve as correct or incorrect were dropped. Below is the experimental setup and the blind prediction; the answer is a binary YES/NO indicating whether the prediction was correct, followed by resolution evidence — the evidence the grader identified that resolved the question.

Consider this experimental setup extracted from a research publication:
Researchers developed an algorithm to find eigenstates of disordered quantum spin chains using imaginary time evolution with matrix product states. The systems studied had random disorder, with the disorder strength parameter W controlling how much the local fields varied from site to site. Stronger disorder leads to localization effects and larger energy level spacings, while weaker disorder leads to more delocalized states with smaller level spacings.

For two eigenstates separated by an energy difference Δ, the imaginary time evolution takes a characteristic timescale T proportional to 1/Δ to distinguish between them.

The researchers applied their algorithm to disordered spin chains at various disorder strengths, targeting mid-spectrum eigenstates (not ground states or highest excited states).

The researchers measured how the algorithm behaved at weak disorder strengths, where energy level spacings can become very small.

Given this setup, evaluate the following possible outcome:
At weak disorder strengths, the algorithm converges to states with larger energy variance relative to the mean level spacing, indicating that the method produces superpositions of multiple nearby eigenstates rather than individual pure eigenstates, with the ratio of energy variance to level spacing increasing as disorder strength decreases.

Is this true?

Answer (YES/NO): NO